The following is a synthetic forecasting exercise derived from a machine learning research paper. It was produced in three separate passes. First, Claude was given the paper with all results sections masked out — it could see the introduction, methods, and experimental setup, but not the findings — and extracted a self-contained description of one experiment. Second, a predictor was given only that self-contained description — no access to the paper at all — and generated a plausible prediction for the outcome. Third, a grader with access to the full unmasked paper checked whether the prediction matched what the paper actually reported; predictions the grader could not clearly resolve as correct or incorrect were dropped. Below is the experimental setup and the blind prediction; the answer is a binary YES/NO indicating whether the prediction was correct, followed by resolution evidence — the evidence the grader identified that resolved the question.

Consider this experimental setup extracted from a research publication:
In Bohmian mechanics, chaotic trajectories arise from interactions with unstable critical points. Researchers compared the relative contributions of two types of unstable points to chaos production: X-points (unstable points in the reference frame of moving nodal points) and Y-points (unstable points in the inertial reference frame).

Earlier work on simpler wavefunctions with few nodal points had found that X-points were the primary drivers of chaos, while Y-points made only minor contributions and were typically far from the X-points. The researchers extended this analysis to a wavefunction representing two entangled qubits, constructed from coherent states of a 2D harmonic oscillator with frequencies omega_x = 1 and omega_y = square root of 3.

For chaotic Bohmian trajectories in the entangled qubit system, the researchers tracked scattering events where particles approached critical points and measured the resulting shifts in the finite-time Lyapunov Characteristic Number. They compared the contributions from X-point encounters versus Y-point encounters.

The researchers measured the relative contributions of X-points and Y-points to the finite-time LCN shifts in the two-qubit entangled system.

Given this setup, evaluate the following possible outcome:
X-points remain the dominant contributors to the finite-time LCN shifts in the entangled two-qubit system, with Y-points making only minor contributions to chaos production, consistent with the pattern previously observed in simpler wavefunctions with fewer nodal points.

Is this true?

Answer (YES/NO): NO